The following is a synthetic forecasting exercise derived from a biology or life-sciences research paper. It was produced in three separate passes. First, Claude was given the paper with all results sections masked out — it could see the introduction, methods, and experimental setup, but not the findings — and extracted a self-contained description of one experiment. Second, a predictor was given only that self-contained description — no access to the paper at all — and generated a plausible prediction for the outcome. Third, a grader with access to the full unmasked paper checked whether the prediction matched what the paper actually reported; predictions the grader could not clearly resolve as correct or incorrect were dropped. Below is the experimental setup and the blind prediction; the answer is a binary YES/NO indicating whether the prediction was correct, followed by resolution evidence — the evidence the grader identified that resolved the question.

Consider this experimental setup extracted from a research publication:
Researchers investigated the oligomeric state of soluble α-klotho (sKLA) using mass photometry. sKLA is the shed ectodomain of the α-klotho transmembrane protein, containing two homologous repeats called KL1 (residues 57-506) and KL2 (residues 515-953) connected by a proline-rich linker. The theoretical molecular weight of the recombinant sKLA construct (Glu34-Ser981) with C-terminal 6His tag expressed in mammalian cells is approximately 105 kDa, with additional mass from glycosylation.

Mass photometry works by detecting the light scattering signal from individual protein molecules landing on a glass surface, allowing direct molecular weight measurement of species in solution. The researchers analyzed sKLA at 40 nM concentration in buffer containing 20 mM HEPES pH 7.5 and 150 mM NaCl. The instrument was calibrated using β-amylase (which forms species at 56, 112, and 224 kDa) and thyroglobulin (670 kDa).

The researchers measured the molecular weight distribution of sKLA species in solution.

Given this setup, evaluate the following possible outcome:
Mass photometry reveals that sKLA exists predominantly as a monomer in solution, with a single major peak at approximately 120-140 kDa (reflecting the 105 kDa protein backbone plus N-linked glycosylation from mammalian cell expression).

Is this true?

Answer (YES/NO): NO